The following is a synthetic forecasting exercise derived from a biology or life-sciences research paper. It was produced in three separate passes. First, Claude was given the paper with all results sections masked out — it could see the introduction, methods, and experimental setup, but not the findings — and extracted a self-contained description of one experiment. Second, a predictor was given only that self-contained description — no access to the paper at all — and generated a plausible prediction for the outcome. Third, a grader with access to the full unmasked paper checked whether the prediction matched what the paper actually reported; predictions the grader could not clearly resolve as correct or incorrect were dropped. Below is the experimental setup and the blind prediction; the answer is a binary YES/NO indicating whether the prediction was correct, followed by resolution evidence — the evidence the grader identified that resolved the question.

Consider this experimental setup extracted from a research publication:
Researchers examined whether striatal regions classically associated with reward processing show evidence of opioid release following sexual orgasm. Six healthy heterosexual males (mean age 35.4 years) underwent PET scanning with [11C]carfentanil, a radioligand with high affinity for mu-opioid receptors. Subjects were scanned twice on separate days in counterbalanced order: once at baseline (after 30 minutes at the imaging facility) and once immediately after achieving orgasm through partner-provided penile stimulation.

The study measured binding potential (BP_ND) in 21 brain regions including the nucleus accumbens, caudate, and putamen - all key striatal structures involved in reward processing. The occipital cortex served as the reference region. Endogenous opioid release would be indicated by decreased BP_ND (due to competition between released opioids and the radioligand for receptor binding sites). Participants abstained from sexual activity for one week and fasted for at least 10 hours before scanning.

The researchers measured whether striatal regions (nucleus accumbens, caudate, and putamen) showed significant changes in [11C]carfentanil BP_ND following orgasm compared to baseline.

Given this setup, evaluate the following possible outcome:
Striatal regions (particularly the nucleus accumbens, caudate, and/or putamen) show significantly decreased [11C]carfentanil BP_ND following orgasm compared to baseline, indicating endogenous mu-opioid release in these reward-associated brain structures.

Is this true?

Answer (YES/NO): NO